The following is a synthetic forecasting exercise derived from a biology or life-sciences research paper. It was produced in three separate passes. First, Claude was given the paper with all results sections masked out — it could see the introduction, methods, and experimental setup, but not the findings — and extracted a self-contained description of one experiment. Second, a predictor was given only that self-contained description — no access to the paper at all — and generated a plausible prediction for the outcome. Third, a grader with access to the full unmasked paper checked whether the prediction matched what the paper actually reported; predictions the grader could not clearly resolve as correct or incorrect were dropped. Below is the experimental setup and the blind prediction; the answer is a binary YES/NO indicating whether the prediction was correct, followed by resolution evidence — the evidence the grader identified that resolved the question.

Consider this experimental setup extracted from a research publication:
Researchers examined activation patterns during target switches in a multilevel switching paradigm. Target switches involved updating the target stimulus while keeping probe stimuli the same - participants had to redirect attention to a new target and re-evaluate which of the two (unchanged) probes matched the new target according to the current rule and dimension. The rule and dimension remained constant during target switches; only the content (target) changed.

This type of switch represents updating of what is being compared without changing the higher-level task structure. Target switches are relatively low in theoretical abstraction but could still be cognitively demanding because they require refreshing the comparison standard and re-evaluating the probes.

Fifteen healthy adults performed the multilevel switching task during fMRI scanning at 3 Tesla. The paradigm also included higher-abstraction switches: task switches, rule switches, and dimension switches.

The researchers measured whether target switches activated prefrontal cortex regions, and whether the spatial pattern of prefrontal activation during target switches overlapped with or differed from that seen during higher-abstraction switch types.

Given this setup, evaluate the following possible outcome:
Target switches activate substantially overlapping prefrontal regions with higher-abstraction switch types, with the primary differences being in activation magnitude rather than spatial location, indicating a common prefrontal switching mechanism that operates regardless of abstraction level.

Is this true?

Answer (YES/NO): YES